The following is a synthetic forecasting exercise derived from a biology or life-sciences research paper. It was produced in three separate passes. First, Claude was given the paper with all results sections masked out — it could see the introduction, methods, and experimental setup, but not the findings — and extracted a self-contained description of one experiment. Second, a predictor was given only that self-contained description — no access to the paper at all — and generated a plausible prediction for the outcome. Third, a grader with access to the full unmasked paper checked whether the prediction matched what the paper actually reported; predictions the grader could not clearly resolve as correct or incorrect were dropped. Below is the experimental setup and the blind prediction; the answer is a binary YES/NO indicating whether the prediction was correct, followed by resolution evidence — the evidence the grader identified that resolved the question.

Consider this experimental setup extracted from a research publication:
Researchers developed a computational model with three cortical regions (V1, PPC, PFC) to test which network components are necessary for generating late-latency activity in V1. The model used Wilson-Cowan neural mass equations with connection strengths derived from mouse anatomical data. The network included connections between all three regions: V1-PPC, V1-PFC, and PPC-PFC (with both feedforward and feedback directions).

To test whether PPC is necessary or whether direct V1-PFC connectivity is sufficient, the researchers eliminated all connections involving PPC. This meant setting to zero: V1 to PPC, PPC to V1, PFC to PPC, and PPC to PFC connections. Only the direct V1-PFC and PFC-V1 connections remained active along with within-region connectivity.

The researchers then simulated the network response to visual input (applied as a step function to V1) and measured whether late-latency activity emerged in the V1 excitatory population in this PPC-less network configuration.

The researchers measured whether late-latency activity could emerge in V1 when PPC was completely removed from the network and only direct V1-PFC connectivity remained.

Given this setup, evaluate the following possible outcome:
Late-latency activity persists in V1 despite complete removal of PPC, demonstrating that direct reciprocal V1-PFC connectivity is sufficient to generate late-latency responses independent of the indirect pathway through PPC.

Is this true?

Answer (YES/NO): NO